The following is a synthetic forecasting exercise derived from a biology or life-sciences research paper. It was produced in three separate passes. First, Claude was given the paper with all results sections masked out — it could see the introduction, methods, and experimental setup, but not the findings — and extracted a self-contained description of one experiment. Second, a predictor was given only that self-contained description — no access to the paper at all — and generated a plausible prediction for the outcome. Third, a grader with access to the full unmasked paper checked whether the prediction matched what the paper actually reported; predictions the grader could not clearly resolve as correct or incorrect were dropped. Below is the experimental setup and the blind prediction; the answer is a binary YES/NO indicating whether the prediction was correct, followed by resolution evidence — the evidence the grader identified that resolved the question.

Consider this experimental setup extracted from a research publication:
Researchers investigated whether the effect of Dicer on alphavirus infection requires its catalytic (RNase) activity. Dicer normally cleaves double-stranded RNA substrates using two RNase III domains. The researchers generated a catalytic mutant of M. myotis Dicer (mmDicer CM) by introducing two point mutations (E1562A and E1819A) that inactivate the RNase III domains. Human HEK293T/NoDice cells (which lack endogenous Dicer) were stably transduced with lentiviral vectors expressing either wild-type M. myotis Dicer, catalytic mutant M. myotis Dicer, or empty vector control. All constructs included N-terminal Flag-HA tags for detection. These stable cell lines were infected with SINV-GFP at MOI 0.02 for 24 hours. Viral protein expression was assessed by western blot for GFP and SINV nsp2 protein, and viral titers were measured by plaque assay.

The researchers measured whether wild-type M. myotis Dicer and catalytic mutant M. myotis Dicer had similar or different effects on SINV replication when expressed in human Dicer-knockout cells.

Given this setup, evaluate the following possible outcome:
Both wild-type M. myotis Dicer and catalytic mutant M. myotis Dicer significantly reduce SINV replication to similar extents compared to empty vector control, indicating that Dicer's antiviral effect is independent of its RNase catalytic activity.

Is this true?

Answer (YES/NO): NO